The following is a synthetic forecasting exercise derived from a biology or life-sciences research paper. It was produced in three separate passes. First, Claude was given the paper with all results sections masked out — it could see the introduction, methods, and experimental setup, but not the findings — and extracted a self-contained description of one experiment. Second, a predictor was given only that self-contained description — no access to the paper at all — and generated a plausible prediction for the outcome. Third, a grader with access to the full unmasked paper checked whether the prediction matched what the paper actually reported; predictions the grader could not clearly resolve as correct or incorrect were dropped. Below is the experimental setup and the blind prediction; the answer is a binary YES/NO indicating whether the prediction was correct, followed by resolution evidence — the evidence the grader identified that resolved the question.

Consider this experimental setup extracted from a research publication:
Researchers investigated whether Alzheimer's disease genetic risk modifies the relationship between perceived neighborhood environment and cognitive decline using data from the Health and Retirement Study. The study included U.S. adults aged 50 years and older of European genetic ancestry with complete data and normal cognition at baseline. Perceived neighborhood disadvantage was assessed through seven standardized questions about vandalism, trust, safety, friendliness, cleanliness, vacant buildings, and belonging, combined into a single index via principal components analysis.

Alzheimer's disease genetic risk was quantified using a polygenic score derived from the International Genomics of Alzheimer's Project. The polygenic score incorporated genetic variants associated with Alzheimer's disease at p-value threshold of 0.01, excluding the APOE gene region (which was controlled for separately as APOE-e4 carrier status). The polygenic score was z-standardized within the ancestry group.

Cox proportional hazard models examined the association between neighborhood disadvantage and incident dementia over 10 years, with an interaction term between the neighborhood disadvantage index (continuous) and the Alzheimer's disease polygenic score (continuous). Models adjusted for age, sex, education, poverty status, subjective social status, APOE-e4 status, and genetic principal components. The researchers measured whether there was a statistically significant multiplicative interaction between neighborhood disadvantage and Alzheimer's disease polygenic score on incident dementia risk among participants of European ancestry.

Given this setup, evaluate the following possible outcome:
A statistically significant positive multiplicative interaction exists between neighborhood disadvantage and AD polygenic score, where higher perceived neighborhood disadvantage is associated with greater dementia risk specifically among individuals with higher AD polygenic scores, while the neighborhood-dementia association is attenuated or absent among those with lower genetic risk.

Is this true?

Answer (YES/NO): NO